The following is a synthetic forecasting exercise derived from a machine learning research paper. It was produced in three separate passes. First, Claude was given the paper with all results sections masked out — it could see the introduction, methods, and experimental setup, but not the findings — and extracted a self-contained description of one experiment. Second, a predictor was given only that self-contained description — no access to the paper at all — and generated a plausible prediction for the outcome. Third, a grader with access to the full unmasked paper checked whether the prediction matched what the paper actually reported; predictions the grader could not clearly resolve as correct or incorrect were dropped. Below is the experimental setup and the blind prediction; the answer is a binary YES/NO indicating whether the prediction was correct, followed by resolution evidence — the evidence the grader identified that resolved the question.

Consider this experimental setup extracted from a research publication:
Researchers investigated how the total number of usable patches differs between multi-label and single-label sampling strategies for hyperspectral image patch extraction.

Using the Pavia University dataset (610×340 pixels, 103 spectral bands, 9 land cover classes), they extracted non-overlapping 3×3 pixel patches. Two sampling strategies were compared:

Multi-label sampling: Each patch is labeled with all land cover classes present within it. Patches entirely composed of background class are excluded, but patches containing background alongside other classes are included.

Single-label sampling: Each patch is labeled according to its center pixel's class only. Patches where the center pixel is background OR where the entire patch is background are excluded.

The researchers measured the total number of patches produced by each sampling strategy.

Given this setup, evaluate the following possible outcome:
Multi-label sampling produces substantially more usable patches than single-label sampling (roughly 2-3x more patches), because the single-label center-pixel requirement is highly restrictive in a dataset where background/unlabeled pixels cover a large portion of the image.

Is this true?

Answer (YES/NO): NO